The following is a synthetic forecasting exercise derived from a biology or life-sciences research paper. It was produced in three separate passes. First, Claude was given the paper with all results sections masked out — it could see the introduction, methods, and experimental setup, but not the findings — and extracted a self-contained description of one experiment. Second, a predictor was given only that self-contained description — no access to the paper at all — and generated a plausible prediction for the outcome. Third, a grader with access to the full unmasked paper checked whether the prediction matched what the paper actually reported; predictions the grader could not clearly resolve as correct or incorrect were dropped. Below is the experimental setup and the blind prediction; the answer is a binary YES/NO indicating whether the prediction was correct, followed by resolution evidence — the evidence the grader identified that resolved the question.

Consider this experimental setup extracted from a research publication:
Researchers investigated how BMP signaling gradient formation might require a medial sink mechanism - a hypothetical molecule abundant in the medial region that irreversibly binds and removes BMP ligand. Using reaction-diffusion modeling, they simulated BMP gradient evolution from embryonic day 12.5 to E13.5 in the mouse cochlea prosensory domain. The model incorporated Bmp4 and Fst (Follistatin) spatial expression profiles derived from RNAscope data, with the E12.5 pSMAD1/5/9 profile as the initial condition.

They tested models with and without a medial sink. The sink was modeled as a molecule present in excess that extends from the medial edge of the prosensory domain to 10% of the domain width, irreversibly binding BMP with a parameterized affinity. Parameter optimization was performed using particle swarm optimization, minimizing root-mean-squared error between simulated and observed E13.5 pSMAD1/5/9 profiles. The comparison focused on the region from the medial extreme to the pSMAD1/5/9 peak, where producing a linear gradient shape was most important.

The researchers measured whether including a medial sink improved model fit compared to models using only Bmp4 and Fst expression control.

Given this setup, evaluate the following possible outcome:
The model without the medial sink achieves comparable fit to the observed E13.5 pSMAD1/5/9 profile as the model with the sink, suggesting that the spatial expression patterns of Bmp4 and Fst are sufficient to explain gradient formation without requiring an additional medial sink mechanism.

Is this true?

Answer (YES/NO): NO